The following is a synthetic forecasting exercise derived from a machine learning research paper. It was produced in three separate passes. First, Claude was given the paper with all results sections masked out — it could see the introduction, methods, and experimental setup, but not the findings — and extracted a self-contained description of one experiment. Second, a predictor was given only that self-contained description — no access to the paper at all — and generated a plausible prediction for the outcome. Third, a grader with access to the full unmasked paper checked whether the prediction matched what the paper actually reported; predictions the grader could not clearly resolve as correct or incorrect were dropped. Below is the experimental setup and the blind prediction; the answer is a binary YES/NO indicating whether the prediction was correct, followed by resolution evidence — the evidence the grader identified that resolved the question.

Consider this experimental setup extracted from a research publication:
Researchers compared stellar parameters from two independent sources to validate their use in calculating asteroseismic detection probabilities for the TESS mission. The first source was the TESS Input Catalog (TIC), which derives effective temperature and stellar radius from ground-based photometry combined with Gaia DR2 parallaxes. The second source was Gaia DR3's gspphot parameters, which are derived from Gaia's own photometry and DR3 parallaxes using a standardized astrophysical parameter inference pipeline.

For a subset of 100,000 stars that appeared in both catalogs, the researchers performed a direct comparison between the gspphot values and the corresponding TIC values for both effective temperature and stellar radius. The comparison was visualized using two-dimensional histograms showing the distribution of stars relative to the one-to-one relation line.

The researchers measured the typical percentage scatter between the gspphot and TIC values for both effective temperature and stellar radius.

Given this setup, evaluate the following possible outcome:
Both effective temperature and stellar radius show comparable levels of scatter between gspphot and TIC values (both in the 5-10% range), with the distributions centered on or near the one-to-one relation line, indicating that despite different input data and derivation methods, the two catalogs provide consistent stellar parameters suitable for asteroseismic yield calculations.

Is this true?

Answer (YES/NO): NO